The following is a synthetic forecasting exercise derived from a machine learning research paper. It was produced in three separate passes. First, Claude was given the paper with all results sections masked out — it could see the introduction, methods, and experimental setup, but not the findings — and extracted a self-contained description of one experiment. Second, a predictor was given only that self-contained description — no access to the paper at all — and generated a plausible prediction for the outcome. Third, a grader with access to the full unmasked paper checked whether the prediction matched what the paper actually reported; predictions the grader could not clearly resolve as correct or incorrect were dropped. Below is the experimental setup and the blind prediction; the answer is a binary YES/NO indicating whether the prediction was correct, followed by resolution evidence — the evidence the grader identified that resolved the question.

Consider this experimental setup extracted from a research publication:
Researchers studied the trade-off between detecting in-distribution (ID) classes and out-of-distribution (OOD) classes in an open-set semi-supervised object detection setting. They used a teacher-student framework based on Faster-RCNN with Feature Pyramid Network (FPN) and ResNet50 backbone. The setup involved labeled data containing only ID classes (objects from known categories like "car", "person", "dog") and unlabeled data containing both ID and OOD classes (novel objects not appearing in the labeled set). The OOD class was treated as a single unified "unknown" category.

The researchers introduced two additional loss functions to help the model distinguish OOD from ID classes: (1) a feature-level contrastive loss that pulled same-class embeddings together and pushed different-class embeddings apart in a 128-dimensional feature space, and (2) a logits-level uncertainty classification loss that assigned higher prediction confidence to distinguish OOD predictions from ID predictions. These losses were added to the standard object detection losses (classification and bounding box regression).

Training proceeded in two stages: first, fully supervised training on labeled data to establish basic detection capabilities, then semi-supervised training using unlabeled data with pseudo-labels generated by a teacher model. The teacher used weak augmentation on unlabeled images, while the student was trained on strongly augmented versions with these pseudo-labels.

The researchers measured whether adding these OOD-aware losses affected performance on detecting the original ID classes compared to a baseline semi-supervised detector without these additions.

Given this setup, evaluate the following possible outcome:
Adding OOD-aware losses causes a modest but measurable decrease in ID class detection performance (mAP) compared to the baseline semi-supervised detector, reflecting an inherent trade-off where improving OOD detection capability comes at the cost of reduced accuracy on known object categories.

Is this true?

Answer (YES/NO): NO